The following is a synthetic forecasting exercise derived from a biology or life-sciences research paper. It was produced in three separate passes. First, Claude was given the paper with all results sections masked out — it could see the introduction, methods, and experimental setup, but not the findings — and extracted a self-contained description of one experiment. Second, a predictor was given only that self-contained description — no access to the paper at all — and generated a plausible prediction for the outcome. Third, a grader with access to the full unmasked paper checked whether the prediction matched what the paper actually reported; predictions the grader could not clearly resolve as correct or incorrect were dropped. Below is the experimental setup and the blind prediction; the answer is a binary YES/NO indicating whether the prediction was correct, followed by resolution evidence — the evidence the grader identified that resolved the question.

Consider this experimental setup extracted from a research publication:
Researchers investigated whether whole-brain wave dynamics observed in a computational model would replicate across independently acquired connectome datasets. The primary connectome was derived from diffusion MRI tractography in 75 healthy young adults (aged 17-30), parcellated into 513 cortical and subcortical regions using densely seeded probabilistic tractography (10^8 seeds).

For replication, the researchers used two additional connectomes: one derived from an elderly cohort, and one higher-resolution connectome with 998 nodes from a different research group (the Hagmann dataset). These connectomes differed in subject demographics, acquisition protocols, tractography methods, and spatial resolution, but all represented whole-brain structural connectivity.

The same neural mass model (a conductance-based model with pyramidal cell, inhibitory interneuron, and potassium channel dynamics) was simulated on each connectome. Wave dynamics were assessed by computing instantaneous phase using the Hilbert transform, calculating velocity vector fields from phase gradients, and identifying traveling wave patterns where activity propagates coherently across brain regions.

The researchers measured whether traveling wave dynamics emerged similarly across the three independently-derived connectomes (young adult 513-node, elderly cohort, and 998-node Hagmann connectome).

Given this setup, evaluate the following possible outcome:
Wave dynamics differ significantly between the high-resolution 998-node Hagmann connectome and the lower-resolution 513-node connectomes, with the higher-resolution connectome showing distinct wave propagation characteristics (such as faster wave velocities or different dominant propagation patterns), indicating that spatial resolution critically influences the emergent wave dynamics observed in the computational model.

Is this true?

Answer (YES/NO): NO